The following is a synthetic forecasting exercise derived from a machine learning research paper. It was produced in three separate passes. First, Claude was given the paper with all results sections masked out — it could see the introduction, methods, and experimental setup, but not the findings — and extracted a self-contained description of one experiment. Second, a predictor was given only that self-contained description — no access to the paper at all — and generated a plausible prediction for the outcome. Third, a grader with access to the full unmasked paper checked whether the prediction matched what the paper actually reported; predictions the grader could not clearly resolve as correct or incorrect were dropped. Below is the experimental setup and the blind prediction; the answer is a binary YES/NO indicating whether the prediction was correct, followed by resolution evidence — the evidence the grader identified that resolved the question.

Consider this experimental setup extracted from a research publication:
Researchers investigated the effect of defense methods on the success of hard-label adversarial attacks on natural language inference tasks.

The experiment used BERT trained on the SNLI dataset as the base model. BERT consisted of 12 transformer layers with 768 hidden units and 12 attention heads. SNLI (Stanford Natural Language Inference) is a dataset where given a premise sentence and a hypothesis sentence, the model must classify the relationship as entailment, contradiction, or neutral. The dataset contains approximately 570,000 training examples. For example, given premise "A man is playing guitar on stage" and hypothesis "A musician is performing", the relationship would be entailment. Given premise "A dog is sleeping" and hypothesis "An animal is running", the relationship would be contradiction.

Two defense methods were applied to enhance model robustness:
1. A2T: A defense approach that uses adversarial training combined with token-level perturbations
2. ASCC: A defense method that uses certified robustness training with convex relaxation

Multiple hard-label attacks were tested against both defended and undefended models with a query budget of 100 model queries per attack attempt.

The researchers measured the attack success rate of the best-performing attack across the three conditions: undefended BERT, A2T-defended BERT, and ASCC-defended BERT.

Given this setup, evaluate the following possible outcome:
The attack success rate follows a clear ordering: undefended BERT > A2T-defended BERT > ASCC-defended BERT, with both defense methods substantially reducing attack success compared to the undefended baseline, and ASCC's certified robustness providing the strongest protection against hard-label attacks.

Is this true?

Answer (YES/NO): YES